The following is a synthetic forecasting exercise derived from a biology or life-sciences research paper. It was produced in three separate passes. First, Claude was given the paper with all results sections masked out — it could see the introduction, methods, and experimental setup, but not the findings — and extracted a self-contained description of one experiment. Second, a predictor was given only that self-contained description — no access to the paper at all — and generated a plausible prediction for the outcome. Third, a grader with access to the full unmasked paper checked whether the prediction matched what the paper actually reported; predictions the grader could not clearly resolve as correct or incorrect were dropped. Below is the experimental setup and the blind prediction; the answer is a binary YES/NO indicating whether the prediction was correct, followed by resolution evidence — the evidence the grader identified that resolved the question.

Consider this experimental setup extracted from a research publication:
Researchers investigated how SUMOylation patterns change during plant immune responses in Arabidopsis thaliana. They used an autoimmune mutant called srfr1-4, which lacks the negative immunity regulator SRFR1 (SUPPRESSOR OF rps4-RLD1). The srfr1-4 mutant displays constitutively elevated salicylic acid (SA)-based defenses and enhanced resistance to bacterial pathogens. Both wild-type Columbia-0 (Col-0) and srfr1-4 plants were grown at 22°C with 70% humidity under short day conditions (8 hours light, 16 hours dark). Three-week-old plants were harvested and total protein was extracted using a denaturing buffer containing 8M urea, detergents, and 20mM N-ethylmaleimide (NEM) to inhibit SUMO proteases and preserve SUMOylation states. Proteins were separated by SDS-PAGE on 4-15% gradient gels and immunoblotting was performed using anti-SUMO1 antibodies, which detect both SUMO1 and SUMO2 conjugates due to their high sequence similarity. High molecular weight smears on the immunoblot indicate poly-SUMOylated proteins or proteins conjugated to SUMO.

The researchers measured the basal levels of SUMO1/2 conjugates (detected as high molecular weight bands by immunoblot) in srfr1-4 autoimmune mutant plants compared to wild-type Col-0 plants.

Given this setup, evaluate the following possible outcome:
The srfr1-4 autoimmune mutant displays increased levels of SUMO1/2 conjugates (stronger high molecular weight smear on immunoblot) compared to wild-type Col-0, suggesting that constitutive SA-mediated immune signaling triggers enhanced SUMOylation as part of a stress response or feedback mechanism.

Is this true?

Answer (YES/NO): YES